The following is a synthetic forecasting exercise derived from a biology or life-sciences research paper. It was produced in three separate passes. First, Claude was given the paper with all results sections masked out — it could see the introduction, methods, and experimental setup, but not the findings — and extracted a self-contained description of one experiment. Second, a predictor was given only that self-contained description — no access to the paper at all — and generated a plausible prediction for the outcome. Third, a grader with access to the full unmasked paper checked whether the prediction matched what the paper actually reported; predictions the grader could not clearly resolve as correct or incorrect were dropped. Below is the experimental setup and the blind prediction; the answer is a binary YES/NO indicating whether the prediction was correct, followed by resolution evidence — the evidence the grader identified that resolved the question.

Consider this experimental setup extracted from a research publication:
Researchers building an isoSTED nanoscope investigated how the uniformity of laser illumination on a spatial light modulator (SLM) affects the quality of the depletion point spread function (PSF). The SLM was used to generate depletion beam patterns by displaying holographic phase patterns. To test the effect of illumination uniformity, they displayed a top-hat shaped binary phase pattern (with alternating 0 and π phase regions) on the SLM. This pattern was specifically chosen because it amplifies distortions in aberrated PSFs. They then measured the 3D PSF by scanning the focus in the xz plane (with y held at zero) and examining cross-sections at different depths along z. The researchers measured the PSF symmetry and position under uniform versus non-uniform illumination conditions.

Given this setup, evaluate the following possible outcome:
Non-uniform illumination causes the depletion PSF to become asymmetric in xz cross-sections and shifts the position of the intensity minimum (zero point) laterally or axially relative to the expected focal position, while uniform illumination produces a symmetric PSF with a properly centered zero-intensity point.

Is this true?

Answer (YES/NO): YES